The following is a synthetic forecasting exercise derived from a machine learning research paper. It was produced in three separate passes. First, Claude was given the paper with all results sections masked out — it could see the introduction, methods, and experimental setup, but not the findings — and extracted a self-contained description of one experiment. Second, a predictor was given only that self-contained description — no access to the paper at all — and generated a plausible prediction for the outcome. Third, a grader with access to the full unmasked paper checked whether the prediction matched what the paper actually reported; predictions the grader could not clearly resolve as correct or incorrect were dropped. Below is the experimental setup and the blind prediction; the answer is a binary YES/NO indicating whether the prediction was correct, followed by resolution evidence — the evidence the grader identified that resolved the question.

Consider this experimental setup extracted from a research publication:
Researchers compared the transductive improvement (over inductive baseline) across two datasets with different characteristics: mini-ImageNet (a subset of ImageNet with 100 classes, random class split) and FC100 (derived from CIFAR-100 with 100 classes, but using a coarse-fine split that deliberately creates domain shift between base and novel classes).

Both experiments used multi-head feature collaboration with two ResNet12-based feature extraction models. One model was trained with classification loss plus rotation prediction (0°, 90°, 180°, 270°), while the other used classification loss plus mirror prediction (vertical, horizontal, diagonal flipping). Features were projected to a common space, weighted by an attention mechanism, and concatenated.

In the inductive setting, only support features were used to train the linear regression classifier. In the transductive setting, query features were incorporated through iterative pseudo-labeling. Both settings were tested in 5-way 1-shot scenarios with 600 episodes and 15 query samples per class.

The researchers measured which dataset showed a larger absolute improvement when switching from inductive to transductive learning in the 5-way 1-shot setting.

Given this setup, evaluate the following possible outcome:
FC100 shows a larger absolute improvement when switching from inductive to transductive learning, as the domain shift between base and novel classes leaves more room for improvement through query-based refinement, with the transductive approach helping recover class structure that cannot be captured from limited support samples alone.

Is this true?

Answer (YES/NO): NO